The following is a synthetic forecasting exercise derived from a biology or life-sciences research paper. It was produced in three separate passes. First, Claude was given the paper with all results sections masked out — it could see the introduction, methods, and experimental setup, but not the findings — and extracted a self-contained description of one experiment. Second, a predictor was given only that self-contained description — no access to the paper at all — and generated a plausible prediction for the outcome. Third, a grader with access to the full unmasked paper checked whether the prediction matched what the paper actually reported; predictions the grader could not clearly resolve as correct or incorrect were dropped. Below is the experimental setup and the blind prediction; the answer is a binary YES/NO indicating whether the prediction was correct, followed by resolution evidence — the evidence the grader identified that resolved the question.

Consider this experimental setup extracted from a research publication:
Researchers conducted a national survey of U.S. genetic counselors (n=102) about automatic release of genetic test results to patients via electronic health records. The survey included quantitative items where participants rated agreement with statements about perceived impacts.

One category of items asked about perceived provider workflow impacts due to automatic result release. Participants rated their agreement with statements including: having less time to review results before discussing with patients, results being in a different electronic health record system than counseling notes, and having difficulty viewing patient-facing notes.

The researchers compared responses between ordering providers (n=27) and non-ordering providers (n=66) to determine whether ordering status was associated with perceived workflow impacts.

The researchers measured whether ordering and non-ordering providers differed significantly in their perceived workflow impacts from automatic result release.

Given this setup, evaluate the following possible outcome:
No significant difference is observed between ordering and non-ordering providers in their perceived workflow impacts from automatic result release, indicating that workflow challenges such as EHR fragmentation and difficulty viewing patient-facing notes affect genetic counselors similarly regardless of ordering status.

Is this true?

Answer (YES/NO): YES